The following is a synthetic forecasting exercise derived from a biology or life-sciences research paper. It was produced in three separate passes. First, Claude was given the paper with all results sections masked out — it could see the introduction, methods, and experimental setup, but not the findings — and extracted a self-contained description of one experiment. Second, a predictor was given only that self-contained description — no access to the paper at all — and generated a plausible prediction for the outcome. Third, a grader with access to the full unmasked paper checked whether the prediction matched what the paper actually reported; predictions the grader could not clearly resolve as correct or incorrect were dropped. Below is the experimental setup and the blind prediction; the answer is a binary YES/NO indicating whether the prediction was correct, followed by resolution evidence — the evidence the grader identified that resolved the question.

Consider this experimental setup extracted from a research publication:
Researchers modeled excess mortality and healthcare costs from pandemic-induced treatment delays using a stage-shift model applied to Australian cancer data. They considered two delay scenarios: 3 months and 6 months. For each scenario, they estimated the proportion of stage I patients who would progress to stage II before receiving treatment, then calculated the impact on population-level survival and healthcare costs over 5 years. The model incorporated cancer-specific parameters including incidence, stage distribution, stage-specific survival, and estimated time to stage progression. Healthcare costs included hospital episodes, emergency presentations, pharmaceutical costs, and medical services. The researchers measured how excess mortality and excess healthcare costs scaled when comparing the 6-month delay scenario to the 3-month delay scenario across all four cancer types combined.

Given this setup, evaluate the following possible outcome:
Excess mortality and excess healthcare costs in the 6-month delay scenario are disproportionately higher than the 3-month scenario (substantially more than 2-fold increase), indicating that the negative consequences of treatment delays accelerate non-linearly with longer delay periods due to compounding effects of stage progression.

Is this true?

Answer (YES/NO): YES